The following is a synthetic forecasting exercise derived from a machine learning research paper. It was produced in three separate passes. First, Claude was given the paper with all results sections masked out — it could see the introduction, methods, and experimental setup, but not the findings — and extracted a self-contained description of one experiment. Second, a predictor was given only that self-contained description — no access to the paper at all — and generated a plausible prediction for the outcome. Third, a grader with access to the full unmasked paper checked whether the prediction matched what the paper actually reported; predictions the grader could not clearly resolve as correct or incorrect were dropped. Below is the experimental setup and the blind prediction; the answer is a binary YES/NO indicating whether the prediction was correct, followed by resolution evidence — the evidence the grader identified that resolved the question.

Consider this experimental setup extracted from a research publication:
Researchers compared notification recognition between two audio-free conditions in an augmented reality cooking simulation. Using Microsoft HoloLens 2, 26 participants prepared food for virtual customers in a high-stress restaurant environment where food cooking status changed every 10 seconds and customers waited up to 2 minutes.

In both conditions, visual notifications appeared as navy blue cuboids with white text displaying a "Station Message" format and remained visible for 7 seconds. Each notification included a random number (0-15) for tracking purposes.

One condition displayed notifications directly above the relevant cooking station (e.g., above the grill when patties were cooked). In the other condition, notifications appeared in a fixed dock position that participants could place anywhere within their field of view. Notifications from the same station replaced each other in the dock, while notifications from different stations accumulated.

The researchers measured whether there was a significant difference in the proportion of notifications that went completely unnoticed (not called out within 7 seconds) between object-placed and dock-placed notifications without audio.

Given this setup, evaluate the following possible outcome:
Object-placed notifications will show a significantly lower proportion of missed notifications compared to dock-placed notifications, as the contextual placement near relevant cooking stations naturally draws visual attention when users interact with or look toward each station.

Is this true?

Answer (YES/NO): NO